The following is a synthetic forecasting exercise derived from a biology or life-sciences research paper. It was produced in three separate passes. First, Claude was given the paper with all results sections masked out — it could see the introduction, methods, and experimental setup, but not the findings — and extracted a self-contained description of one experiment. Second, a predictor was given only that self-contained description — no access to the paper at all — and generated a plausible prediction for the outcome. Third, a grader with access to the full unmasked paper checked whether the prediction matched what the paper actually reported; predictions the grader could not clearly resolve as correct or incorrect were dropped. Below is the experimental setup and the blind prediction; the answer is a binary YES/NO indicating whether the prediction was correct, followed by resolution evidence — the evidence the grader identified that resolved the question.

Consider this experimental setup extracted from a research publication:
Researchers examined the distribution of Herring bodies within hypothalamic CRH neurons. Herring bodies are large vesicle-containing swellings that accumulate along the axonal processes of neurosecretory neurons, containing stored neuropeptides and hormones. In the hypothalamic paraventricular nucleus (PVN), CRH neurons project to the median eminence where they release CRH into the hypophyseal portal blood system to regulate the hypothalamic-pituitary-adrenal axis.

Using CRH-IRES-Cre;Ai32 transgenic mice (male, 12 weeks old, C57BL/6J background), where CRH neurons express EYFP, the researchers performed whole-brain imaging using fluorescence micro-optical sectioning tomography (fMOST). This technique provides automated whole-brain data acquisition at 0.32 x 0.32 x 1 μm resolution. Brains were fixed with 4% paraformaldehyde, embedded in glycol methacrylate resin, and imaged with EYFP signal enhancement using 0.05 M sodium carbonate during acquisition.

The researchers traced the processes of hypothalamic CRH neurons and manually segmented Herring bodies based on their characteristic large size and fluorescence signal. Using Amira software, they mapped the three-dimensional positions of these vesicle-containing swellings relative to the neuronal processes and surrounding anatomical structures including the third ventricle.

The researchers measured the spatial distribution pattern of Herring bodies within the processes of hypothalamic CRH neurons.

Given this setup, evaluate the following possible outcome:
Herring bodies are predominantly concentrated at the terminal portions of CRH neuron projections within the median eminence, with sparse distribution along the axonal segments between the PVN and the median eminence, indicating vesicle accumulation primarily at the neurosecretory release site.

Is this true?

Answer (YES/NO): NO